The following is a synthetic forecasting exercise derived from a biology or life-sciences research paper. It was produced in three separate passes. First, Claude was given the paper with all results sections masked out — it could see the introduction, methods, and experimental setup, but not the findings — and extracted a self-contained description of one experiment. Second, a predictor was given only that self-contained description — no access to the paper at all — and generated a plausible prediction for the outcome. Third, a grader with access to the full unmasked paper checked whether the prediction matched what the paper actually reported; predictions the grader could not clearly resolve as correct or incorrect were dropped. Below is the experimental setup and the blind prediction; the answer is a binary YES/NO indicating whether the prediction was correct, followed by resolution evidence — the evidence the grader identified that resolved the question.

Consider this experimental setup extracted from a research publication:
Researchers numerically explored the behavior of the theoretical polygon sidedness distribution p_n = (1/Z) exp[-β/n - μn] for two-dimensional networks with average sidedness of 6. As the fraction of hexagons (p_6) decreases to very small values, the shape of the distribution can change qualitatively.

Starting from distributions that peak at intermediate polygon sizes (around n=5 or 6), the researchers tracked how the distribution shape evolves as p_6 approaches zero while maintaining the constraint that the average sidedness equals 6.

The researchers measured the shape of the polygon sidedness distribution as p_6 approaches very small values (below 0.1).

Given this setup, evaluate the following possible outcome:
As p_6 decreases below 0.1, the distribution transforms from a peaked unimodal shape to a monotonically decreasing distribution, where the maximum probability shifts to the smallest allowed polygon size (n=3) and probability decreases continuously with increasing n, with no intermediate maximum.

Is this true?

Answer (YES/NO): NO